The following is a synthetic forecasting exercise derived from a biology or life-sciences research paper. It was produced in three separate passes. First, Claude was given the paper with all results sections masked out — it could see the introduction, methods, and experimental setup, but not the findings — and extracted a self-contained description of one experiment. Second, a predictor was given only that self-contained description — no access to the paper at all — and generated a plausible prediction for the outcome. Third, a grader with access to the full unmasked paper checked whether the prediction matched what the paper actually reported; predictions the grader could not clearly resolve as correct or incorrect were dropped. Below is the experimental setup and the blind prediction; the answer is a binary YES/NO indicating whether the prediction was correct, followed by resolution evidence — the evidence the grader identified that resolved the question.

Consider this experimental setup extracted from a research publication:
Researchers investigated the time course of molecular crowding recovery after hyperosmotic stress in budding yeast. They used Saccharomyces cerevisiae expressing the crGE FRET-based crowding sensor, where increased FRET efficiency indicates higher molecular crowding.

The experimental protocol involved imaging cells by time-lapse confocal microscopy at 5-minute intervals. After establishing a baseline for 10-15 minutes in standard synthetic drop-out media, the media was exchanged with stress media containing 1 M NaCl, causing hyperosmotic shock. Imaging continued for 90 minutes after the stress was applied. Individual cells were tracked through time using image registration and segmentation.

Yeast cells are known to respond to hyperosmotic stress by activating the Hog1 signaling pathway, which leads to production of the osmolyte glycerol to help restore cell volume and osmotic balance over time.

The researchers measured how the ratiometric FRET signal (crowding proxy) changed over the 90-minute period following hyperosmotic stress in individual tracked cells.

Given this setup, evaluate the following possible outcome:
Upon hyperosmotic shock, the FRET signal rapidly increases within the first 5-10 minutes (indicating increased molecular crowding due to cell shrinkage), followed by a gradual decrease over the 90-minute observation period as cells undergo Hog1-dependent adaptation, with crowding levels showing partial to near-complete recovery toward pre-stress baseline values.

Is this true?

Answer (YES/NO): NO